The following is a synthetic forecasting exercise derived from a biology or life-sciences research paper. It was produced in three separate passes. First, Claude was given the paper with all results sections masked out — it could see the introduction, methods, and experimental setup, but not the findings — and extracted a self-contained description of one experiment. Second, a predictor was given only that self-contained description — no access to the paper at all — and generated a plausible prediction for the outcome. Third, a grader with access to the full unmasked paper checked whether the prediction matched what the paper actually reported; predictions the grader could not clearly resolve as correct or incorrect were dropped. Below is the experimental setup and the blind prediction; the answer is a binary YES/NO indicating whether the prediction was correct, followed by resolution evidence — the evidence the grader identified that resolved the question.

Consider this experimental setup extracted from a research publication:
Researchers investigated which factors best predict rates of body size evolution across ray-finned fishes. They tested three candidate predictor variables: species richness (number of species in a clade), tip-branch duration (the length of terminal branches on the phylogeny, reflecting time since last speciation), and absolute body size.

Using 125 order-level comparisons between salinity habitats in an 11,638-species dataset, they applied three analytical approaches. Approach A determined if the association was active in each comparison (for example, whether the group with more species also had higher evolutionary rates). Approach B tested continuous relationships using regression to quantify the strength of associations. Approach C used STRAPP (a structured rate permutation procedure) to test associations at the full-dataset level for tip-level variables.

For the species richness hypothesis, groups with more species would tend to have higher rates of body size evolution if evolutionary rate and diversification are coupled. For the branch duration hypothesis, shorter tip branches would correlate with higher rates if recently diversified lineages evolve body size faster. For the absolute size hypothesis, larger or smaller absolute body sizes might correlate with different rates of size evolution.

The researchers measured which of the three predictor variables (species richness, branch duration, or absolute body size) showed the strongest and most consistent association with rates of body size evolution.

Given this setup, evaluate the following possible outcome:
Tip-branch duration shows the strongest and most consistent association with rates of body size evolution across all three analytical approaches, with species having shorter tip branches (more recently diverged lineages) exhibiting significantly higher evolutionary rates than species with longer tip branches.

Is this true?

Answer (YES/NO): NO